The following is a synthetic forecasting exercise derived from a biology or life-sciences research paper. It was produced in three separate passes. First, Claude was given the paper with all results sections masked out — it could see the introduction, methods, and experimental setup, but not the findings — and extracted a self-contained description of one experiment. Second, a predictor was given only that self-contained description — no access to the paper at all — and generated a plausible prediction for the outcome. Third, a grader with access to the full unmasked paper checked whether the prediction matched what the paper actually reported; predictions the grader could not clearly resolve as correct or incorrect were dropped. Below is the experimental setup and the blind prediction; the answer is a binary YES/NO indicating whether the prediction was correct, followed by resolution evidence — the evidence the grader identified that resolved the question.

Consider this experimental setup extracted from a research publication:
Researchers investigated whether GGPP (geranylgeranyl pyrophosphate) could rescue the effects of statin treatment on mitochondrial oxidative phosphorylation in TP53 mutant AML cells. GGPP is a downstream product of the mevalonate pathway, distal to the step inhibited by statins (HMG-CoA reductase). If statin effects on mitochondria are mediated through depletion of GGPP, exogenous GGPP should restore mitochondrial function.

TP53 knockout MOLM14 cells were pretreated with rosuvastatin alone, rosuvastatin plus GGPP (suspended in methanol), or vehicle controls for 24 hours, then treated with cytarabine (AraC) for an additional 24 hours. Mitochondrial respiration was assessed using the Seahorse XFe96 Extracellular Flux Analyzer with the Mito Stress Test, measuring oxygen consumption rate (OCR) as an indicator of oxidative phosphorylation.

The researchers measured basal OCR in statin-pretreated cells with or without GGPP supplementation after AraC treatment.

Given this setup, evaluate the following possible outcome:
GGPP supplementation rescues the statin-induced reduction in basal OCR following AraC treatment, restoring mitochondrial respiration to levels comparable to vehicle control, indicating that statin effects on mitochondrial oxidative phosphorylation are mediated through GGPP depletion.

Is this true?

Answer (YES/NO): YES